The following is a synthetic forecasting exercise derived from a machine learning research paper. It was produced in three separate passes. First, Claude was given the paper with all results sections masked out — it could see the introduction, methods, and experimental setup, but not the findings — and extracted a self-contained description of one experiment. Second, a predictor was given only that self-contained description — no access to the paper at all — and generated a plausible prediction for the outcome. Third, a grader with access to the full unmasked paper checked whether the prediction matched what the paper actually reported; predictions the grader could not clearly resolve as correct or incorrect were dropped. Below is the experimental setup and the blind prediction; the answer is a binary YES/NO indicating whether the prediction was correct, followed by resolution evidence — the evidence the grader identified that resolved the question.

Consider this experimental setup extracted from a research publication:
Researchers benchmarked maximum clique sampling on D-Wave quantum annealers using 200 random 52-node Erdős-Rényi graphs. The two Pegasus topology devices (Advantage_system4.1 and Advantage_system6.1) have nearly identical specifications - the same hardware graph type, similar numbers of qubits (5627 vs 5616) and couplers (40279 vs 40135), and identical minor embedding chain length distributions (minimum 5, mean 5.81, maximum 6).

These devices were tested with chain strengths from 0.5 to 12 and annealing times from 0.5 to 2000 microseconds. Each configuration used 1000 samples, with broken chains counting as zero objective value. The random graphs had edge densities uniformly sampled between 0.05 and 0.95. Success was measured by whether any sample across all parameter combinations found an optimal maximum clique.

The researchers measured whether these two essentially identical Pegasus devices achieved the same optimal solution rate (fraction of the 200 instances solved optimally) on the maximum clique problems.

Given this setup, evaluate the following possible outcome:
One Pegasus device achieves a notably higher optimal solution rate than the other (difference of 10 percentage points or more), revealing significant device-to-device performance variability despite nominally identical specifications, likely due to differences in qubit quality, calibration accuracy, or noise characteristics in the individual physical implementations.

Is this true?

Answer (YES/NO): NO